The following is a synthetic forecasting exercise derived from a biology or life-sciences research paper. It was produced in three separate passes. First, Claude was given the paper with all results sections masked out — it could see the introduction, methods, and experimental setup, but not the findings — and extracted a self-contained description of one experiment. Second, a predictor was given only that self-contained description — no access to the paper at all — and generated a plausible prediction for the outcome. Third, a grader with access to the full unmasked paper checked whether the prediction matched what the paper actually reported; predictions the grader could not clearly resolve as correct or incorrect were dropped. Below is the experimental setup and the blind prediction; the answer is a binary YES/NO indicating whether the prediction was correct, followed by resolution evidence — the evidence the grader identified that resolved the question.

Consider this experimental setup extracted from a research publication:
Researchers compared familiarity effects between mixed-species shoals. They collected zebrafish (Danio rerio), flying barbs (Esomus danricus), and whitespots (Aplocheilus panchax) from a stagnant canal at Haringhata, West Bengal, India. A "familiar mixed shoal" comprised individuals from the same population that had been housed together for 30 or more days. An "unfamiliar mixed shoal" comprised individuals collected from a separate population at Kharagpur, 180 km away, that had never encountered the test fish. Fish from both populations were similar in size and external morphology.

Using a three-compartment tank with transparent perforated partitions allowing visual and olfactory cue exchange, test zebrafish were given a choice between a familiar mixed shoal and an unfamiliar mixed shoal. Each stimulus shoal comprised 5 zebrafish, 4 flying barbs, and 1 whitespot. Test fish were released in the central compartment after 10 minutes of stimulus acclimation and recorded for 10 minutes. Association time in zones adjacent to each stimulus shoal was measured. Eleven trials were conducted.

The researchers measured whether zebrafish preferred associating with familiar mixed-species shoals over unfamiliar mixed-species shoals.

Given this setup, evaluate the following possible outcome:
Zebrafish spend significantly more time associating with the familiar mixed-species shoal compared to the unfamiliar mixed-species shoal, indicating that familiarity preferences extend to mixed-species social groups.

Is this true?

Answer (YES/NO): NO